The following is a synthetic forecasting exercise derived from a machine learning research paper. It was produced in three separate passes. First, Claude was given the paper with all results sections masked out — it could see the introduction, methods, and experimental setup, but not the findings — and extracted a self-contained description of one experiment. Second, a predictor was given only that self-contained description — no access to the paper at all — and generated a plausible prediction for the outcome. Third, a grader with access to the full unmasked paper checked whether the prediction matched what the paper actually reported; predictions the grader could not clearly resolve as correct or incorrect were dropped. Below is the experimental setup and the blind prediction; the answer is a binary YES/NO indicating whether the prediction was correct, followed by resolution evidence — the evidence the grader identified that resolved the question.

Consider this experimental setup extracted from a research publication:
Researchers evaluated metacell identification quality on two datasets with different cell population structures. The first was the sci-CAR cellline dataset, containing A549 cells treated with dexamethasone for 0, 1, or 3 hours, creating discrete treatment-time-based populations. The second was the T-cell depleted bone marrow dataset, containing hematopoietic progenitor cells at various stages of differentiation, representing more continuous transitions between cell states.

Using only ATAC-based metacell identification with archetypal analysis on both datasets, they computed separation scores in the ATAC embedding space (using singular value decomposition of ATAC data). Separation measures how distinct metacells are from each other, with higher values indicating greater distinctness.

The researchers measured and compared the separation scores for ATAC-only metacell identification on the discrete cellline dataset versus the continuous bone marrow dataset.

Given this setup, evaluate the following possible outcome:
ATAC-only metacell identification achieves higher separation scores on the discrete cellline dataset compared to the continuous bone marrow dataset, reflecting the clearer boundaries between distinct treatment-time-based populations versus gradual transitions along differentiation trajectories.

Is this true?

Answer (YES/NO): NO